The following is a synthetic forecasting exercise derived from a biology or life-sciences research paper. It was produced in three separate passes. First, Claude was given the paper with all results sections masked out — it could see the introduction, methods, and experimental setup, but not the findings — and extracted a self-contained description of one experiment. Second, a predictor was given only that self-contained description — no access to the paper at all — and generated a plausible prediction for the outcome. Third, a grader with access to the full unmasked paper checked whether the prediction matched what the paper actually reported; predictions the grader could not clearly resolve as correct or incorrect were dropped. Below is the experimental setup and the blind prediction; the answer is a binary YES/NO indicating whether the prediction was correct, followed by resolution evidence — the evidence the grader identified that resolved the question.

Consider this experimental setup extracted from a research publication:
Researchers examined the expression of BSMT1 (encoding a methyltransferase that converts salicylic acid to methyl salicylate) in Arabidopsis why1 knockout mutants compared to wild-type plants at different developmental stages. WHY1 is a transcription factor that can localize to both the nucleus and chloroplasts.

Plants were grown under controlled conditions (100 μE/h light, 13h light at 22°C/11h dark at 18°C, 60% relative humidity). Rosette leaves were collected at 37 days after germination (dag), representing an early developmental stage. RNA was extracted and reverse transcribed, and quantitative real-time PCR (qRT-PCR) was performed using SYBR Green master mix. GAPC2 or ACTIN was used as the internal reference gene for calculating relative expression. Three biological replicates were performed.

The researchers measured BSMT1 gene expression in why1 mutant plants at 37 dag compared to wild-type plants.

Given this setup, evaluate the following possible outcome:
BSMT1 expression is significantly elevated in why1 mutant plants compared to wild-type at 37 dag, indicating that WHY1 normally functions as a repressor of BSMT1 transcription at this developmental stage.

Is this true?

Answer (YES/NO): NO